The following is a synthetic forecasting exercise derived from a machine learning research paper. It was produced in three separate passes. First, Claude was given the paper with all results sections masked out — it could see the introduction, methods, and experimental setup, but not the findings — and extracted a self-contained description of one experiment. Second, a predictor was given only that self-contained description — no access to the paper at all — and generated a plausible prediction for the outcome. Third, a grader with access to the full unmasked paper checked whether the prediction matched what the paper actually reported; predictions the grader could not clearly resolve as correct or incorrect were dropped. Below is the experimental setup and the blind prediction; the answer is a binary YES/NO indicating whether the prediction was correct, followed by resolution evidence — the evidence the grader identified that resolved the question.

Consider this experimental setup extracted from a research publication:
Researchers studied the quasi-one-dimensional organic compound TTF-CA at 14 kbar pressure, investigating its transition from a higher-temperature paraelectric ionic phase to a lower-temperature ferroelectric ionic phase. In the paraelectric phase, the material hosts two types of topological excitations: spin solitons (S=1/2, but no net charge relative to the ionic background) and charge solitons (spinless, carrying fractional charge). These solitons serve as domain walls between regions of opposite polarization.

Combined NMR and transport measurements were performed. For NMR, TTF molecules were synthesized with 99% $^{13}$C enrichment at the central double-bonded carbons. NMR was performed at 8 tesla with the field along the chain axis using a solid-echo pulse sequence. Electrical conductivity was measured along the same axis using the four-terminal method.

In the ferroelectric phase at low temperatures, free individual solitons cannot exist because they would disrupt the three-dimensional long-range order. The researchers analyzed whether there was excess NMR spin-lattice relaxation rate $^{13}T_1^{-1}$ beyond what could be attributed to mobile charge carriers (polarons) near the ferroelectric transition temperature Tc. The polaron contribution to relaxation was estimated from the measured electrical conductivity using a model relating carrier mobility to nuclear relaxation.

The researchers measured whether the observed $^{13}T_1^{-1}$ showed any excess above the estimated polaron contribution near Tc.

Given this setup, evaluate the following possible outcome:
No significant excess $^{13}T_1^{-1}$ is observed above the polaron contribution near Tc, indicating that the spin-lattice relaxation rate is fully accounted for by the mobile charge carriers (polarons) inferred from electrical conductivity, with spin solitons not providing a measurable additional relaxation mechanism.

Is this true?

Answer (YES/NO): NO